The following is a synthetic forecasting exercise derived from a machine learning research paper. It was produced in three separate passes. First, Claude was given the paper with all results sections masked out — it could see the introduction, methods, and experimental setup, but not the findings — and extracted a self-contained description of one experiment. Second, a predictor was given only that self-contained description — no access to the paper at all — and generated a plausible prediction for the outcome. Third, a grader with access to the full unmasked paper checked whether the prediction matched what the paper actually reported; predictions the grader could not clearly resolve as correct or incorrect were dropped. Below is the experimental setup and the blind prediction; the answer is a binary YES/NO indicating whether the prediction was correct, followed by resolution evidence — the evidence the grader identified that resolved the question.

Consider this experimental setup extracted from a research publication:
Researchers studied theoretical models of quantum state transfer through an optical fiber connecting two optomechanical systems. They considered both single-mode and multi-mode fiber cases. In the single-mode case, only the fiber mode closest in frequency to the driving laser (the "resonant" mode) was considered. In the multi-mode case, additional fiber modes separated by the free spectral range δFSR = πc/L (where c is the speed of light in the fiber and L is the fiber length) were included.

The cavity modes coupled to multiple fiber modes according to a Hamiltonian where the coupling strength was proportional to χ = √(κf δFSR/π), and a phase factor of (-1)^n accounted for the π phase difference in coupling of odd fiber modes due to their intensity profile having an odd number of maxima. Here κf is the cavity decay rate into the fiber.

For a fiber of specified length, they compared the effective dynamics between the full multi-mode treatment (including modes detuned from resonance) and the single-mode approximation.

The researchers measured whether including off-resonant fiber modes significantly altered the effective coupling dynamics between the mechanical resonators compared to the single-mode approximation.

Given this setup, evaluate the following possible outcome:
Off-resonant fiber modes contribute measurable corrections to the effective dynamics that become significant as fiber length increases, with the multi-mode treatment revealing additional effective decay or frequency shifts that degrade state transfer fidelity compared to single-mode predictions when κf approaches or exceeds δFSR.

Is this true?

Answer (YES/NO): NO